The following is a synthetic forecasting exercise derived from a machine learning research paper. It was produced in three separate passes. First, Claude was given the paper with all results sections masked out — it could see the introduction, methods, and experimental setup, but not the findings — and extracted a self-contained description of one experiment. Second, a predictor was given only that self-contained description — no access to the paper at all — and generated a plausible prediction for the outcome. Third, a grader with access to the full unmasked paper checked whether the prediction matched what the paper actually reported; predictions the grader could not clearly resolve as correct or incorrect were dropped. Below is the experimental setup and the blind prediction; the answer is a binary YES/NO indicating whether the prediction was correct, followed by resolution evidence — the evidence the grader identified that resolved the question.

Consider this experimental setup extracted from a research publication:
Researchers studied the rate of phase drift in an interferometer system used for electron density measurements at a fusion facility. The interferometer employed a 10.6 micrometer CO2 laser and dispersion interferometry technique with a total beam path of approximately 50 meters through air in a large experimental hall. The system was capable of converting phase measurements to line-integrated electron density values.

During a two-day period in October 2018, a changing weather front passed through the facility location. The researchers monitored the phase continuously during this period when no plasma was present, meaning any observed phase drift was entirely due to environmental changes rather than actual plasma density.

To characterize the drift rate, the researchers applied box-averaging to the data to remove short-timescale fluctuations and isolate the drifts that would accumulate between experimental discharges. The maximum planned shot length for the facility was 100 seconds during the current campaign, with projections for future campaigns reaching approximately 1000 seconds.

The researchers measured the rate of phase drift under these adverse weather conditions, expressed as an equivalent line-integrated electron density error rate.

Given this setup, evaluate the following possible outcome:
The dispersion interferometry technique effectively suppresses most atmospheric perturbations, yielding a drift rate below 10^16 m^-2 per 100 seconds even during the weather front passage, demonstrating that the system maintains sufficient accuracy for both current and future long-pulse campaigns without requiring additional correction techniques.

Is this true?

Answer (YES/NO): NO